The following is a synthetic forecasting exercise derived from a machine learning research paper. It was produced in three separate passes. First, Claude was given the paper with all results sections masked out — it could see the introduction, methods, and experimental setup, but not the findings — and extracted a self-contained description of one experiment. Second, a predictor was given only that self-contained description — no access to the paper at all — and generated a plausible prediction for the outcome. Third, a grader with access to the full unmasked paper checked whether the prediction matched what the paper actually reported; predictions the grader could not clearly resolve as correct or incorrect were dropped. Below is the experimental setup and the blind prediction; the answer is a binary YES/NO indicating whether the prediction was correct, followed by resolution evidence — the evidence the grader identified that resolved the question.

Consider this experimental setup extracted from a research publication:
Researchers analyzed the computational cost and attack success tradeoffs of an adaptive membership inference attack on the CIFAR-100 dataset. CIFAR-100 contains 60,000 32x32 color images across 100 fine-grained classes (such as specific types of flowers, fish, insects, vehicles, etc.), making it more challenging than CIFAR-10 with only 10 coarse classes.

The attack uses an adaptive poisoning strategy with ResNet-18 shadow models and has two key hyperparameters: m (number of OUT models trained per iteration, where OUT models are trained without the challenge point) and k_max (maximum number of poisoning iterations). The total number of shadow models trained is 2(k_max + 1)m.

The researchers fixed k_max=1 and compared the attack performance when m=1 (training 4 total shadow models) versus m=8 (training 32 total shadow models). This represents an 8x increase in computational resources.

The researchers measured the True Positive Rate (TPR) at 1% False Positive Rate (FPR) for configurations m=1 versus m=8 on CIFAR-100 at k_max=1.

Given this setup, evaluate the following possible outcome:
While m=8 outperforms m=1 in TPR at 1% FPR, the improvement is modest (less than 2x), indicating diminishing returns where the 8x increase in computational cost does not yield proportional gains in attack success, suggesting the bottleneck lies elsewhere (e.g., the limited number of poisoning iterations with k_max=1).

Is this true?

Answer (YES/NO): YES